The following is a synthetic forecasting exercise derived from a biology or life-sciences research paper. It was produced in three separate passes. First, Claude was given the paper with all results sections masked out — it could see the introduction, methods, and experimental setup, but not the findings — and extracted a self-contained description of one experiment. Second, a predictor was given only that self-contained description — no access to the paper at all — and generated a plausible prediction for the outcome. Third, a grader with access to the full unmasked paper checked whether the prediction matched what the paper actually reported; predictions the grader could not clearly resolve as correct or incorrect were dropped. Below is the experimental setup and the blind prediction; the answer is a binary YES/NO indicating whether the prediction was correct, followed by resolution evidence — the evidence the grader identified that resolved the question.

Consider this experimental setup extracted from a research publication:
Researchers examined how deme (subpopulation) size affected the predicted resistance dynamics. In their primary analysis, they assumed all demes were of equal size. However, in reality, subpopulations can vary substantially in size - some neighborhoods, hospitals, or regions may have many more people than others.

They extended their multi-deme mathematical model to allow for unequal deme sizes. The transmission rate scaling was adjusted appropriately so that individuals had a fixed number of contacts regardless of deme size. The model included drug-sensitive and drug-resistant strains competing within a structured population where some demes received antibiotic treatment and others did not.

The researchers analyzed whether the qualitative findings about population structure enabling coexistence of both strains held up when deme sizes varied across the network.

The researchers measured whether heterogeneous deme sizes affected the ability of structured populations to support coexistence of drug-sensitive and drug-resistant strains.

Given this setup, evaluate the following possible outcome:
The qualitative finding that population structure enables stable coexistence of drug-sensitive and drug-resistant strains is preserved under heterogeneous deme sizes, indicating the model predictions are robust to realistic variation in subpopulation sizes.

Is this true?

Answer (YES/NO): YES